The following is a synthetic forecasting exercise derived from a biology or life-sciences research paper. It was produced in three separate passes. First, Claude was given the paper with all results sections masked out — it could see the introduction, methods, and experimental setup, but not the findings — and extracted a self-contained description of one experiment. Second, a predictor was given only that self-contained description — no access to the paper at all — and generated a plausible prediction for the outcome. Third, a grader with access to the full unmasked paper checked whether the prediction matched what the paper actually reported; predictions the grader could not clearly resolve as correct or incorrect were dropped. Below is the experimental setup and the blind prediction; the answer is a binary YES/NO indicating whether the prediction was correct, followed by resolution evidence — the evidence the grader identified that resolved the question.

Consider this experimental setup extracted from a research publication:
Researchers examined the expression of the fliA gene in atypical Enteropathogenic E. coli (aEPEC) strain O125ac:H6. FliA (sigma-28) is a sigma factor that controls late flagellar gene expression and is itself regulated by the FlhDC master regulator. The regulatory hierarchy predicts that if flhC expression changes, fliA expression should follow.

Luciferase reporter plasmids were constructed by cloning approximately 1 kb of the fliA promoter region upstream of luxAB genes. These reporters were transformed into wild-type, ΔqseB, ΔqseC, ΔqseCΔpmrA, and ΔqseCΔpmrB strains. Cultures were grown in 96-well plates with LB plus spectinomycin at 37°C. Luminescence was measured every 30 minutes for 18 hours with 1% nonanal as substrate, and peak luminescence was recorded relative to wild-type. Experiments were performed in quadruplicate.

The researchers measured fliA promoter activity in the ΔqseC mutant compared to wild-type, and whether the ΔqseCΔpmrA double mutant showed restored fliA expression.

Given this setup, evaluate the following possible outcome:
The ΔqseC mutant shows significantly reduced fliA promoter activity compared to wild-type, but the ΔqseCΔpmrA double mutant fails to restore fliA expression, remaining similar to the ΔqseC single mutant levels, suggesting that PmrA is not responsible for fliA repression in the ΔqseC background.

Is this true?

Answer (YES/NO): YES